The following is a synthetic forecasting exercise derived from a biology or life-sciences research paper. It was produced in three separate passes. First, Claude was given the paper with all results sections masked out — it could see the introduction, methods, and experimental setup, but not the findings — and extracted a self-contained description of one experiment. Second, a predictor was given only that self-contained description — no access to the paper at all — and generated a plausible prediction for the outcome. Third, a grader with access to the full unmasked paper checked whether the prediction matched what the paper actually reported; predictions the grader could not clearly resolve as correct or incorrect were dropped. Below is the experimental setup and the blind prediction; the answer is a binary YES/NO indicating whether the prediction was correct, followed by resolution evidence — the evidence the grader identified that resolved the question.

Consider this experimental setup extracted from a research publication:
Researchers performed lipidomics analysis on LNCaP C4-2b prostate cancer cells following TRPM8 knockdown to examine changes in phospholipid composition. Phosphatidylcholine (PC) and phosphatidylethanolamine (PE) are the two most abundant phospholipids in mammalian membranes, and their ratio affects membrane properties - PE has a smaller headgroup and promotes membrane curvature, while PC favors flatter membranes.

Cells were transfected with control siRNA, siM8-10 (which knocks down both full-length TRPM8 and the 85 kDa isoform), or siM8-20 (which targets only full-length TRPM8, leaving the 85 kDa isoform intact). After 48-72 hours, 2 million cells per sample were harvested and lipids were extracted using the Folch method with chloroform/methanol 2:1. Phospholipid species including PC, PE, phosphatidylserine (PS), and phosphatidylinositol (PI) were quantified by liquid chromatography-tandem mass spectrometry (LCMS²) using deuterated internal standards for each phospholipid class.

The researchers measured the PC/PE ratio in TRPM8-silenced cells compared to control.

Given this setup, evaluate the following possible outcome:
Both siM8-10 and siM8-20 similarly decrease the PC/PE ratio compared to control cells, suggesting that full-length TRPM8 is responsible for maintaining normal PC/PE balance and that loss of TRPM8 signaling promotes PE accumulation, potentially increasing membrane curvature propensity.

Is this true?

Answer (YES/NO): NO